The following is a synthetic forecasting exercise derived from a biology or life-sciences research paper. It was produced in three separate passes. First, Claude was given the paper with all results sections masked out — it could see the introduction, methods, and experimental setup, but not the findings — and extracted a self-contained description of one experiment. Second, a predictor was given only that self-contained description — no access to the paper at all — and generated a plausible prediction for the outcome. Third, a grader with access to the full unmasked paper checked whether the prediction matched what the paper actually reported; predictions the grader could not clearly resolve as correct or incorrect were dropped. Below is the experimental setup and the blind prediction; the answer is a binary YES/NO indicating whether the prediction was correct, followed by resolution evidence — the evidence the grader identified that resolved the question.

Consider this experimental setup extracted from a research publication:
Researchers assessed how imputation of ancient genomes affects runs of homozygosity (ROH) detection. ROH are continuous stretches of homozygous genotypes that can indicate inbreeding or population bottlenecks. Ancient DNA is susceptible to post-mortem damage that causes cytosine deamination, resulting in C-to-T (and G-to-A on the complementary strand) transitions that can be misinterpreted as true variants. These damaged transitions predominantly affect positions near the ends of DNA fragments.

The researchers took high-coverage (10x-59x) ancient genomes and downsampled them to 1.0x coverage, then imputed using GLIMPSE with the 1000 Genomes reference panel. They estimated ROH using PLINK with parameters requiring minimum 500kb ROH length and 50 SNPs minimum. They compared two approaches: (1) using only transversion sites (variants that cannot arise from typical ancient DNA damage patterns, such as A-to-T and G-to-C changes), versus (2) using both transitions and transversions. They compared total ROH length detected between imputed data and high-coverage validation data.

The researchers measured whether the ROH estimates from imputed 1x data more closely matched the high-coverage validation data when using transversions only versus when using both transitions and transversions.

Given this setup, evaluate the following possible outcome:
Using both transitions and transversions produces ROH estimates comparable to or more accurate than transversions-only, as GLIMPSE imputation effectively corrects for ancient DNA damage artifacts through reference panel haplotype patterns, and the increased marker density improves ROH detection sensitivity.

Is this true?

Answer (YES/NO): NO